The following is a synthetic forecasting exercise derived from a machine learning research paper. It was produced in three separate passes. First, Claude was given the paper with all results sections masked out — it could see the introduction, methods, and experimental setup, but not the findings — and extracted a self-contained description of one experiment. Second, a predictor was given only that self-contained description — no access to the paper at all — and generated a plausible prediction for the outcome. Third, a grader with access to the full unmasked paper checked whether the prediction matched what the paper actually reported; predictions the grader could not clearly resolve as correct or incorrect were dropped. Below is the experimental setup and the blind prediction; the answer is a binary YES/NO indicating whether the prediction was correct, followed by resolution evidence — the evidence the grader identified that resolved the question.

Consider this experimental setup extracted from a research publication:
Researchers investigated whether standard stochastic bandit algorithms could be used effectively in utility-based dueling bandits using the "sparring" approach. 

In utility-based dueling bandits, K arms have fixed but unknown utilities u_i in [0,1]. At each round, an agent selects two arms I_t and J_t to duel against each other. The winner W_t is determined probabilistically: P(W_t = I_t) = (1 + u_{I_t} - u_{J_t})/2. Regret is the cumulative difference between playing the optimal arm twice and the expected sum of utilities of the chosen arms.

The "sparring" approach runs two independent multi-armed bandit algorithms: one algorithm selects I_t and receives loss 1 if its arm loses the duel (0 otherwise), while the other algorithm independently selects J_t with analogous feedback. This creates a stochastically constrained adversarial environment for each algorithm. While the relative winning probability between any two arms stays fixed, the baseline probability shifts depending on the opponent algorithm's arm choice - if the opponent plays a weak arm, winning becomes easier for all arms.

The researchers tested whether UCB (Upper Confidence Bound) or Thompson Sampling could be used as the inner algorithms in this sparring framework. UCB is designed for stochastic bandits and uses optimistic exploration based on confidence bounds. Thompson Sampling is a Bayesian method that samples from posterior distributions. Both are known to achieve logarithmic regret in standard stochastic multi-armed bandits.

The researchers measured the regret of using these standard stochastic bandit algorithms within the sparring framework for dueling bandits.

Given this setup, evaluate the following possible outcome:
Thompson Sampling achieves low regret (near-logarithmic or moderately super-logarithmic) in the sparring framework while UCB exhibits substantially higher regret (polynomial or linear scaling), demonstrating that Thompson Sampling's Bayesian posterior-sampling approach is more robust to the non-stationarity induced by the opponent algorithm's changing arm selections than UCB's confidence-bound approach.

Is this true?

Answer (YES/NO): NO